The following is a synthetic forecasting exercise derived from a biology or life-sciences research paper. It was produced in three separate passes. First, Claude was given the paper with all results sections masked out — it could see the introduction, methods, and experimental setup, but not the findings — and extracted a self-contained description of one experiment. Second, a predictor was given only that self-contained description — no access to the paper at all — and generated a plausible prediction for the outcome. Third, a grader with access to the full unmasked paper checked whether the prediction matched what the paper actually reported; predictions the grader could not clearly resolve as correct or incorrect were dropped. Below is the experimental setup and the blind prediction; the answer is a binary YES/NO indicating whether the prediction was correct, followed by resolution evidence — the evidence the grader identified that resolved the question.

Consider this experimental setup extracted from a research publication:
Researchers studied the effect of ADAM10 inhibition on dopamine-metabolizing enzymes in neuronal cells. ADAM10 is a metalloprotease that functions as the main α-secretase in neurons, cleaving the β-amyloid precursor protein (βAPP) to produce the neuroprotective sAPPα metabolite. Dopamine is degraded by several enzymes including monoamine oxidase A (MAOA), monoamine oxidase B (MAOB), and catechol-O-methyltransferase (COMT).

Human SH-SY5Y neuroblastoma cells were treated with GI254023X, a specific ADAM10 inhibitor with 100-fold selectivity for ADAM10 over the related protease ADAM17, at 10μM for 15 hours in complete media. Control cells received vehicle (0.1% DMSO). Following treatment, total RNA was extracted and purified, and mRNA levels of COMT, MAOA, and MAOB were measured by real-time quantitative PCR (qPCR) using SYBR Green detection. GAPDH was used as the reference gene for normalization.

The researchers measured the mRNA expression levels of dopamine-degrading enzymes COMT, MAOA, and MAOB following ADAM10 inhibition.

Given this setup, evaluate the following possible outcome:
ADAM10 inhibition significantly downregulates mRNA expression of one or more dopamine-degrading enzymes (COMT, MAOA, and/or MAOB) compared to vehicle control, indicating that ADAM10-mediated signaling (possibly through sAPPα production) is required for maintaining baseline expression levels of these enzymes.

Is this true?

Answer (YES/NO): NO